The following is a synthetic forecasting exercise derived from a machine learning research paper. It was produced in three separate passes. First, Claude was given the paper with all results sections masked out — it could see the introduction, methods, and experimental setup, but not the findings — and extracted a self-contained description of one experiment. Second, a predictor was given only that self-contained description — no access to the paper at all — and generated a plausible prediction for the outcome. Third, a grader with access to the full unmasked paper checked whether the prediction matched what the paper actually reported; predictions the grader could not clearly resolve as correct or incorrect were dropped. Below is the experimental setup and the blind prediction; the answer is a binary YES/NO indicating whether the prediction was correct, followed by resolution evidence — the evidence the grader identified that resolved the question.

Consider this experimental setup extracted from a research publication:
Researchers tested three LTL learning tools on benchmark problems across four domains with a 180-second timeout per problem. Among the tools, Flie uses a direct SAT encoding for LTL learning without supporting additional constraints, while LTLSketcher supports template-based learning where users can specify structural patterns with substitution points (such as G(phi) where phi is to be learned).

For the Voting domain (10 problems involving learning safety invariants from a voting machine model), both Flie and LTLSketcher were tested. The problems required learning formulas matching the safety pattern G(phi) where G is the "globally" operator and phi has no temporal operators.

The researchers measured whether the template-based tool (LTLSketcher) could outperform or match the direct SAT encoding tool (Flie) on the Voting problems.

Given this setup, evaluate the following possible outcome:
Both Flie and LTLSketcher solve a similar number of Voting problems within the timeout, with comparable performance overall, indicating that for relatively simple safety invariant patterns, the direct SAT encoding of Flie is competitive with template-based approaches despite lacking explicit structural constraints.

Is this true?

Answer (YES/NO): YES